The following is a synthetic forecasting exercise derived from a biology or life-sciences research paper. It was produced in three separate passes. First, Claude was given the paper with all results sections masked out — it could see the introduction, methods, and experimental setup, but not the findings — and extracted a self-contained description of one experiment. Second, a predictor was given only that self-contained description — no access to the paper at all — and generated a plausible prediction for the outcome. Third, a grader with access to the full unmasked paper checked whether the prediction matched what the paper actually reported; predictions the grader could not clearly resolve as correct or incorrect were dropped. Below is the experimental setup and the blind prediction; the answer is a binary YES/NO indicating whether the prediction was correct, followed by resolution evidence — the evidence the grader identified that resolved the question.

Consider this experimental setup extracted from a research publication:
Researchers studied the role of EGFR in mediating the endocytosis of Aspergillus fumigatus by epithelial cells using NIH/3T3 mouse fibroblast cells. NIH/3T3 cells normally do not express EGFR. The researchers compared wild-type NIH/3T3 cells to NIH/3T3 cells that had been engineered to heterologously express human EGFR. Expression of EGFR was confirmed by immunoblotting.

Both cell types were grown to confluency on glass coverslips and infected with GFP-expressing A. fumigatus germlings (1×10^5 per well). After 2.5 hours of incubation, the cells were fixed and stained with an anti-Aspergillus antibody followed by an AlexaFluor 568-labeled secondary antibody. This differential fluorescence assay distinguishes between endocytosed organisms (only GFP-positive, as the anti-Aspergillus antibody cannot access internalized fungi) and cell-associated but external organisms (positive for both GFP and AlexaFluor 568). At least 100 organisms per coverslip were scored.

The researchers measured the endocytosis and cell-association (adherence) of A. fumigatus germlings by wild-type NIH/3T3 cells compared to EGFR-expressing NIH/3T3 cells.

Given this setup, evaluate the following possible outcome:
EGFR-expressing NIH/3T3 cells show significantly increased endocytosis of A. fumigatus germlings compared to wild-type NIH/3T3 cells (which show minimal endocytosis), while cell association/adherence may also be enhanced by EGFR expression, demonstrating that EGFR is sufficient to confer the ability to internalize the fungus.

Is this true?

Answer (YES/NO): NO